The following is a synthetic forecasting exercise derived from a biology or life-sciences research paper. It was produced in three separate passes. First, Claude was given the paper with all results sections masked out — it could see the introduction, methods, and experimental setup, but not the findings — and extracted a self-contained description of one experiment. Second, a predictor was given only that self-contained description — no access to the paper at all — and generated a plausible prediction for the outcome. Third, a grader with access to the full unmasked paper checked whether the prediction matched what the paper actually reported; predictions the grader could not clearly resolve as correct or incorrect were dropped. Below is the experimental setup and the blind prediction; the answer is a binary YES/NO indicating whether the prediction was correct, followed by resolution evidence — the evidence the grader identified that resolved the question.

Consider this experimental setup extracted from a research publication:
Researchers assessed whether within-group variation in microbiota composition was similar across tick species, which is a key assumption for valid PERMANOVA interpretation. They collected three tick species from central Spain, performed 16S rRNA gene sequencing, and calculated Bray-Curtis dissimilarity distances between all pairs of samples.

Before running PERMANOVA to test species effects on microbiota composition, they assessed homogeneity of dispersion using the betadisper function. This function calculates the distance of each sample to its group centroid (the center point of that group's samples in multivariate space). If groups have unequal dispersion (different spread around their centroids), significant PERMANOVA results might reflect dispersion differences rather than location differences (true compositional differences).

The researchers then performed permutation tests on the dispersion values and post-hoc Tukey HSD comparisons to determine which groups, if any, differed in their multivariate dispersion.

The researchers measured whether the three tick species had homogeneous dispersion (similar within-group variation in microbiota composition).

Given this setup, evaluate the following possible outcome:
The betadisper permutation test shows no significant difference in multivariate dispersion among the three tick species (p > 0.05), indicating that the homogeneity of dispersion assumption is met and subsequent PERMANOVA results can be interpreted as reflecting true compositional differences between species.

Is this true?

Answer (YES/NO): YES